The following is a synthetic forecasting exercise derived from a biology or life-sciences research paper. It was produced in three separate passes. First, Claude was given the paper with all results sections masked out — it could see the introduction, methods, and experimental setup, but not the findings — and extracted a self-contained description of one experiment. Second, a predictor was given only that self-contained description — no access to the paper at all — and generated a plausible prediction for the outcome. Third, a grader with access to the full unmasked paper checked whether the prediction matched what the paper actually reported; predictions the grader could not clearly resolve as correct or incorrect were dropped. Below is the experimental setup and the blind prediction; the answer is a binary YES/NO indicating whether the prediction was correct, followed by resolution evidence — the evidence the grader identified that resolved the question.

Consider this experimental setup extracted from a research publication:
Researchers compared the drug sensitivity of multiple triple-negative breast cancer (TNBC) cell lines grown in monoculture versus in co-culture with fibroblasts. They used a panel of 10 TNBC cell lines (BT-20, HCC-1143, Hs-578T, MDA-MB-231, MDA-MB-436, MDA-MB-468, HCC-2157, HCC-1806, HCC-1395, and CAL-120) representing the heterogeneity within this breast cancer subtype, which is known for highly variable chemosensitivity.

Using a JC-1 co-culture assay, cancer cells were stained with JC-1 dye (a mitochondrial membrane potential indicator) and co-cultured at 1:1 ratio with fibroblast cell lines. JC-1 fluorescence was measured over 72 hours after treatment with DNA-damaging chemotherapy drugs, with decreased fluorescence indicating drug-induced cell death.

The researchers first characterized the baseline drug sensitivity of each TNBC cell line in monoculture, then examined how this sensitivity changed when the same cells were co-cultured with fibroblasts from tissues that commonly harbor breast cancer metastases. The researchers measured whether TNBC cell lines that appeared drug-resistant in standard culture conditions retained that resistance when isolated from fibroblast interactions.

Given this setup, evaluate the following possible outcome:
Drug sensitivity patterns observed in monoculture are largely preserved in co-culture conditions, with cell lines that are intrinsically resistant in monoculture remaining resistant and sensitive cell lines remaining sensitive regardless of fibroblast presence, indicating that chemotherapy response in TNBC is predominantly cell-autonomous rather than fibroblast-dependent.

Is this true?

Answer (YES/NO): NO